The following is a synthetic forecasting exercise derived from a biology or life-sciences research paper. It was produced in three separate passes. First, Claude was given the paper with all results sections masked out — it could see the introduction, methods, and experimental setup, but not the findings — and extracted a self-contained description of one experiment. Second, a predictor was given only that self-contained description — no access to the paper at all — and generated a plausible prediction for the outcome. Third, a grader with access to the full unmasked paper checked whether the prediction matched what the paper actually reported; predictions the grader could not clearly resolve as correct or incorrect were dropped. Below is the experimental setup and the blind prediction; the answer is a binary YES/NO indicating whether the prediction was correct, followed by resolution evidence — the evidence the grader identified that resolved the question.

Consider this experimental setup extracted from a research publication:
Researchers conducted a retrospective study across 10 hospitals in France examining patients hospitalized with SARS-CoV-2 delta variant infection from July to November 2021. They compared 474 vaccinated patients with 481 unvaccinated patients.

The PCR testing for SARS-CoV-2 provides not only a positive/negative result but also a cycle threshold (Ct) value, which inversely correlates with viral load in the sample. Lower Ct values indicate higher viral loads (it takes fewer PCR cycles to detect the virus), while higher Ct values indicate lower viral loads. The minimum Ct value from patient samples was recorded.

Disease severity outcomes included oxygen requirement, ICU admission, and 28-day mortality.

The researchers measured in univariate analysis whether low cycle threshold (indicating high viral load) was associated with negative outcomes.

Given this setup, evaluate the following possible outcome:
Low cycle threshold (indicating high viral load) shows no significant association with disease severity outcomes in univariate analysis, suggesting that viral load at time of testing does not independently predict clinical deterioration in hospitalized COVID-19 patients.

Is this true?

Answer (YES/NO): NO